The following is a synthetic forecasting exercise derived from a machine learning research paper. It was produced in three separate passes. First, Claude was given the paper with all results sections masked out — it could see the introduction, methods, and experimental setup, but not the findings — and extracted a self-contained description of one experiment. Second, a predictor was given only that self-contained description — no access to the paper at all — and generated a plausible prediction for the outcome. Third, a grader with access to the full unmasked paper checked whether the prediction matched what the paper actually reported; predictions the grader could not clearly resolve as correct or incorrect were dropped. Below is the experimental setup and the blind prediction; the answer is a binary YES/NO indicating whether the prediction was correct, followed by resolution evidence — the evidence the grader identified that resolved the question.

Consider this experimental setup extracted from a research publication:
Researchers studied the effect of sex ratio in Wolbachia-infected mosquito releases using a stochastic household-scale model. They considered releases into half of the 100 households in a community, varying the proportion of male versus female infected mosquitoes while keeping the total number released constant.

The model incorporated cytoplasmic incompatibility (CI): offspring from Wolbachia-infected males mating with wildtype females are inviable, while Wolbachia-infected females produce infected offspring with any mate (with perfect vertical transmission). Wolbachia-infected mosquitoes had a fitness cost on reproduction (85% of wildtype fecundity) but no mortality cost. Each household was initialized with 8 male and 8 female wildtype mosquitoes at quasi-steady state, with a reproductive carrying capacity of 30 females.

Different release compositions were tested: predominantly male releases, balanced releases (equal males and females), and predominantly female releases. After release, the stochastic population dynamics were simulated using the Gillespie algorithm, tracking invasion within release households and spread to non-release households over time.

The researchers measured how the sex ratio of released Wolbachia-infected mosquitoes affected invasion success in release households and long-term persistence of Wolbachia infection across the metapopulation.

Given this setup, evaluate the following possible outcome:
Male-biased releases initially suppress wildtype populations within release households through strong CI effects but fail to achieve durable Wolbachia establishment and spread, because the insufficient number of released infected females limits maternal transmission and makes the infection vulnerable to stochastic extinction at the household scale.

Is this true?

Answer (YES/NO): YES